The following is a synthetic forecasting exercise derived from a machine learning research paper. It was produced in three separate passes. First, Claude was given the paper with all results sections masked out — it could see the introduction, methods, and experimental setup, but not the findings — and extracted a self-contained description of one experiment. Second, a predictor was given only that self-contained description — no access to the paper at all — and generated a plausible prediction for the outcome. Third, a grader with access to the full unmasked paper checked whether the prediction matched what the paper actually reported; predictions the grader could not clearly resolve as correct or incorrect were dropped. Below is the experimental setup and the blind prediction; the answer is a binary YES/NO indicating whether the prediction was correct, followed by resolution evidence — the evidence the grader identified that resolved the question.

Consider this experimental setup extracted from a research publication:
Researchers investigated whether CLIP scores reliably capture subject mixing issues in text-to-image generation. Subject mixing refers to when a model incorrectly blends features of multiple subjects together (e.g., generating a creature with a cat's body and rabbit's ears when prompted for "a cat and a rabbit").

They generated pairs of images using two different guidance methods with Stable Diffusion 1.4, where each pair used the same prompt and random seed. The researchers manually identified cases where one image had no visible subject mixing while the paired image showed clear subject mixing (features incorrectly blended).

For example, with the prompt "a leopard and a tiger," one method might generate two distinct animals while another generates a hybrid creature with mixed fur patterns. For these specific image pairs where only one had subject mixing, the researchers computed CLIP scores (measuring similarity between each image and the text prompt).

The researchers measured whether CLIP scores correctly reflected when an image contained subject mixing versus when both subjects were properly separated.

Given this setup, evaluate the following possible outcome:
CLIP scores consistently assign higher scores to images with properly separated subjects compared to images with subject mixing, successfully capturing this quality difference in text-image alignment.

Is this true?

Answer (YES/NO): NO